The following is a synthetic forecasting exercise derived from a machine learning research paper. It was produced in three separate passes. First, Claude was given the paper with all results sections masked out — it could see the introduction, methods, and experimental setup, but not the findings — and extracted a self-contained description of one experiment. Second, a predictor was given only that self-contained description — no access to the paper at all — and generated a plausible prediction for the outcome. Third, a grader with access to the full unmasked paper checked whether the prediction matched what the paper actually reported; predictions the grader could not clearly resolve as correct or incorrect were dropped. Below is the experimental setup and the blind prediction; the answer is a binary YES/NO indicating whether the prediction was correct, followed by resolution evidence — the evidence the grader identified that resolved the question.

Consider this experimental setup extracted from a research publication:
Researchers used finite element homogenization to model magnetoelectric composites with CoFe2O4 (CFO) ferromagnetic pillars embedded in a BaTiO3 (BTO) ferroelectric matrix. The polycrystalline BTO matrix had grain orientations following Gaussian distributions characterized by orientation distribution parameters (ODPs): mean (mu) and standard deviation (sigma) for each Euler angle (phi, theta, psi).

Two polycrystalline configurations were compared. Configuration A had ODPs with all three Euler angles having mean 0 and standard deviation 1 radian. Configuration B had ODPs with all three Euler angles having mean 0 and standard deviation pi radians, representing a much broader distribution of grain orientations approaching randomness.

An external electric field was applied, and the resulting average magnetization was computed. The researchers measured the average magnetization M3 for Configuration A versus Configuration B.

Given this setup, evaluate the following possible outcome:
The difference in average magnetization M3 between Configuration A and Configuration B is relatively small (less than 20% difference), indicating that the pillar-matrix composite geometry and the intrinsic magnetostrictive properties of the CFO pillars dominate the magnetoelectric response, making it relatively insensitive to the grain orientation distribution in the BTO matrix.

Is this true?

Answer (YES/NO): NO